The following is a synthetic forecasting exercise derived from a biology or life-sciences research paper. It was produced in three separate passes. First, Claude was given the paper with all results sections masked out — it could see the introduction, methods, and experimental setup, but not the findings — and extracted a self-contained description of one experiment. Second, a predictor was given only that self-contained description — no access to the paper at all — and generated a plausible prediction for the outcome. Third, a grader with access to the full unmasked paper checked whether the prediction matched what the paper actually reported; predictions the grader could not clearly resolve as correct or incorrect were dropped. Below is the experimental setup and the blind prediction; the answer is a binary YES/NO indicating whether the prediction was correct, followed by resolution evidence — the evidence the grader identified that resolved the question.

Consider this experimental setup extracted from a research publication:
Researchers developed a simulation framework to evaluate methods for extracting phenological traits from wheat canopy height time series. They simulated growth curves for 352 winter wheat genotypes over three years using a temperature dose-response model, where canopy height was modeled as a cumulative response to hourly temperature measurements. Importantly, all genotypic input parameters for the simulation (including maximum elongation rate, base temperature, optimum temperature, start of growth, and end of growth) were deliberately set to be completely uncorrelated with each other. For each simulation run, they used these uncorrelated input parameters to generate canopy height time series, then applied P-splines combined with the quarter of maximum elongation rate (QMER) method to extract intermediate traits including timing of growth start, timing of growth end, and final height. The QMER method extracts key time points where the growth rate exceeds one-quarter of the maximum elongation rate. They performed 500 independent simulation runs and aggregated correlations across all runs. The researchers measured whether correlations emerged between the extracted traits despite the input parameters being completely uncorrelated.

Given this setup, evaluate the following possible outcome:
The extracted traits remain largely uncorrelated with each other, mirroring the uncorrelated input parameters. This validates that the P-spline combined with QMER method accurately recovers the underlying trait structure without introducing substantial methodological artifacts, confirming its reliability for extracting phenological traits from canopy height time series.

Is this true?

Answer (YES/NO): NO